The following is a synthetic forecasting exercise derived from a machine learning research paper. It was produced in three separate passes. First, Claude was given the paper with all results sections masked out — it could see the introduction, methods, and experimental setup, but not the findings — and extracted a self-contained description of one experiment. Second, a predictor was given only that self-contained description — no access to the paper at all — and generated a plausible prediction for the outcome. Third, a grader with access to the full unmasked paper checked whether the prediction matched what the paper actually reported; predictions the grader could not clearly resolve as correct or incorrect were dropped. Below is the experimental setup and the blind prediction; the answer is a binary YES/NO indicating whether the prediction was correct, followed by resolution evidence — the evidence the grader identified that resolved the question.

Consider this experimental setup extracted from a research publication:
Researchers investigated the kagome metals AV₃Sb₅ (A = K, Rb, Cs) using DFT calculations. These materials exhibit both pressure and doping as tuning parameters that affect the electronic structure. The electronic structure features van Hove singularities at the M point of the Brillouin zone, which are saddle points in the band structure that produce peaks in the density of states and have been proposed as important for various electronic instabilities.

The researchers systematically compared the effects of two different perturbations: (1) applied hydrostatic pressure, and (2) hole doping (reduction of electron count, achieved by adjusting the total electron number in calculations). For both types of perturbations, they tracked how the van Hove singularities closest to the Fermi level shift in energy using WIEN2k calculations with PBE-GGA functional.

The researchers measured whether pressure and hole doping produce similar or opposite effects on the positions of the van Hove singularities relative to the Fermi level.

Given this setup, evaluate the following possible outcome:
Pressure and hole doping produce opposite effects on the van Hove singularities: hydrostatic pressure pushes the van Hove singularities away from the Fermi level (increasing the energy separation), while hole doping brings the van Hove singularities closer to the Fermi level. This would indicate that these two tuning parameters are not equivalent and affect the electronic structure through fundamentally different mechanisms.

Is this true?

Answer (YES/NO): YES